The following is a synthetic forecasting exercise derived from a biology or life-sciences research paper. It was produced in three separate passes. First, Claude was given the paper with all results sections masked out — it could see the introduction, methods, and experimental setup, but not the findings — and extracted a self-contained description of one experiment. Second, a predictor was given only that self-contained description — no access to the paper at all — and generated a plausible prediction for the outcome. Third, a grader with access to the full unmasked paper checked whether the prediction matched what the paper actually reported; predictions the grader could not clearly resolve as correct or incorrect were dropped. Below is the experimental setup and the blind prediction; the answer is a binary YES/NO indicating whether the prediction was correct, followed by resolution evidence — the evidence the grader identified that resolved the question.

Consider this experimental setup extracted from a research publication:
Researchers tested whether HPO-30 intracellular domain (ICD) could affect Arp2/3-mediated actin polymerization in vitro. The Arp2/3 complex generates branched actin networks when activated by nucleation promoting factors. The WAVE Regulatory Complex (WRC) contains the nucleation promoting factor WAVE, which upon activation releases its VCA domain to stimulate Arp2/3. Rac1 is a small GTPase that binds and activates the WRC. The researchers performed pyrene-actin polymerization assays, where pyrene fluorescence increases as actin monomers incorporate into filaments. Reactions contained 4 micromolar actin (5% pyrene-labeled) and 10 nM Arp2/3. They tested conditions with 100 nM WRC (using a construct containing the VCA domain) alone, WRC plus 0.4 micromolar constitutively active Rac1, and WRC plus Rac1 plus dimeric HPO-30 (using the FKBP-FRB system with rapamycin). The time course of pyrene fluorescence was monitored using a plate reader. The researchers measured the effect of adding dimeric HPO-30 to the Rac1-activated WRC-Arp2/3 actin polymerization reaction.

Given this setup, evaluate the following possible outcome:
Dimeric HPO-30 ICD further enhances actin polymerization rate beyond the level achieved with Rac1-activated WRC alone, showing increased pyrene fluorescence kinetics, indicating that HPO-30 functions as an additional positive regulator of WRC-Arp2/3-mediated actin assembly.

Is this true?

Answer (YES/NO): NO